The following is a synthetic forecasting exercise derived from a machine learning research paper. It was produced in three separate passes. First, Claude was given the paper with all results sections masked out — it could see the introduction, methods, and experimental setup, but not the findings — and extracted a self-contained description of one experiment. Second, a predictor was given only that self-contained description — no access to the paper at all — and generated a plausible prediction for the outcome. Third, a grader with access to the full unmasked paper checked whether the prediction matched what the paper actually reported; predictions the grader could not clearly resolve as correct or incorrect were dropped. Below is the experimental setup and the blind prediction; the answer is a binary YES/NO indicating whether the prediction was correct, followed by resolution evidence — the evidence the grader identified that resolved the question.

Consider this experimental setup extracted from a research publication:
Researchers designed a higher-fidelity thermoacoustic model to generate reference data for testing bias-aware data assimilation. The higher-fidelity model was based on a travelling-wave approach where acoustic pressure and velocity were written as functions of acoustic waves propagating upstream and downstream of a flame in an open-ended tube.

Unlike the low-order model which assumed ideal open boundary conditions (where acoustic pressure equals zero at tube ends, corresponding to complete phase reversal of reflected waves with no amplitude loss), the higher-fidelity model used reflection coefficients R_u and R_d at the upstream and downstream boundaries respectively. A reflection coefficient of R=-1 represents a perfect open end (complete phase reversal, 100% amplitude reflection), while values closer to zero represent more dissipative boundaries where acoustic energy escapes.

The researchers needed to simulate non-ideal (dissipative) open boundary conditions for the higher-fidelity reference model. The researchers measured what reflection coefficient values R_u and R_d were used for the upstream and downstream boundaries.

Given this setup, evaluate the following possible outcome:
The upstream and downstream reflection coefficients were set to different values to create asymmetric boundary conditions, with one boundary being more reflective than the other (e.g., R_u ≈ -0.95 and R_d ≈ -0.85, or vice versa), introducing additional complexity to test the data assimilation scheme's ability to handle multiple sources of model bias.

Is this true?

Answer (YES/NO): NO